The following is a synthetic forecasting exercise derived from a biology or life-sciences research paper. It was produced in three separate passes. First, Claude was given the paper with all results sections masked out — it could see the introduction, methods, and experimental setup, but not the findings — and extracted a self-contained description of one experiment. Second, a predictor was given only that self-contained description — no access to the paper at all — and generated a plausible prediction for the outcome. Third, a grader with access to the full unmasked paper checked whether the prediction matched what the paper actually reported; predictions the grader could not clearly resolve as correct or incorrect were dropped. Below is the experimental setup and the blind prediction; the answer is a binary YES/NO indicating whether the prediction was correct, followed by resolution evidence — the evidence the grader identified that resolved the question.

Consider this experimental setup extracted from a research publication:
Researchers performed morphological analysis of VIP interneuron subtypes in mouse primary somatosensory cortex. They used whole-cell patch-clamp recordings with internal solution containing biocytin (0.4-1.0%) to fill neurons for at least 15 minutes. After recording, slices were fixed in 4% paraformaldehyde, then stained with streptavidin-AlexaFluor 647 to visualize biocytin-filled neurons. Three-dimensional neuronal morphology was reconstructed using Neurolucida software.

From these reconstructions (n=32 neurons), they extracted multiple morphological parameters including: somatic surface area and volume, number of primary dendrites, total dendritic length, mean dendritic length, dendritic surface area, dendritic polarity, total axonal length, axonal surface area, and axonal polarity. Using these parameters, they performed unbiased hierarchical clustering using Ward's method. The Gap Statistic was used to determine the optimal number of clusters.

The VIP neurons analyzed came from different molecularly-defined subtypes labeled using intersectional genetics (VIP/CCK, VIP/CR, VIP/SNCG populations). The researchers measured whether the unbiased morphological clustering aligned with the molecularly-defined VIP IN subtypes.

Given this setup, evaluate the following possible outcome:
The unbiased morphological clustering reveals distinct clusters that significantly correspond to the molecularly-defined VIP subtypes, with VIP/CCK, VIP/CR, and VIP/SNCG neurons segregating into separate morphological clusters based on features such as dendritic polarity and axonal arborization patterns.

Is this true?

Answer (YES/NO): NO